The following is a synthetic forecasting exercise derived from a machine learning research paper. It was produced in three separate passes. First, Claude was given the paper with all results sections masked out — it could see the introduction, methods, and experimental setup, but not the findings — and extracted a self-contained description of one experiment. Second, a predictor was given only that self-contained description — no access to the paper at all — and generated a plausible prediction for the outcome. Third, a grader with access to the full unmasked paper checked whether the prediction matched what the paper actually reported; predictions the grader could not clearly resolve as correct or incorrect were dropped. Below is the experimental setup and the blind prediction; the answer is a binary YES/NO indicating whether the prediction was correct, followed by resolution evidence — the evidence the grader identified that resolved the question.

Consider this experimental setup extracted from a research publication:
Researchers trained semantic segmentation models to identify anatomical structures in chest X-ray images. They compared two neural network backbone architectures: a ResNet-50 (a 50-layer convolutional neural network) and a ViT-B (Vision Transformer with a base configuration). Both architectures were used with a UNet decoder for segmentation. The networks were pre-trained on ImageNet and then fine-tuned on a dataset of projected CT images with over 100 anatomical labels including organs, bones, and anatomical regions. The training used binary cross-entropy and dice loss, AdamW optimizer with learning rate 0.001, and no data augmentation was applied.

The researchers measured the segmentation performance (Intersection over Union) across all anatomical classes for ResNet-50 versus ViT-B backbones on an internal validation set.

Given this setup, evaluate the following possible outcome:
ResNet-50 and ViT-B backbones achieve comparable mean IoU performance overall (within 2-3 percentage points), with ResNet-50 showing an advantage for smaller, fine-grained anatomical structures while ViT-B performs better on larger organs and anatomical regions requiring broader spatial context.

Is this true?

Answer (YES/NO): NO